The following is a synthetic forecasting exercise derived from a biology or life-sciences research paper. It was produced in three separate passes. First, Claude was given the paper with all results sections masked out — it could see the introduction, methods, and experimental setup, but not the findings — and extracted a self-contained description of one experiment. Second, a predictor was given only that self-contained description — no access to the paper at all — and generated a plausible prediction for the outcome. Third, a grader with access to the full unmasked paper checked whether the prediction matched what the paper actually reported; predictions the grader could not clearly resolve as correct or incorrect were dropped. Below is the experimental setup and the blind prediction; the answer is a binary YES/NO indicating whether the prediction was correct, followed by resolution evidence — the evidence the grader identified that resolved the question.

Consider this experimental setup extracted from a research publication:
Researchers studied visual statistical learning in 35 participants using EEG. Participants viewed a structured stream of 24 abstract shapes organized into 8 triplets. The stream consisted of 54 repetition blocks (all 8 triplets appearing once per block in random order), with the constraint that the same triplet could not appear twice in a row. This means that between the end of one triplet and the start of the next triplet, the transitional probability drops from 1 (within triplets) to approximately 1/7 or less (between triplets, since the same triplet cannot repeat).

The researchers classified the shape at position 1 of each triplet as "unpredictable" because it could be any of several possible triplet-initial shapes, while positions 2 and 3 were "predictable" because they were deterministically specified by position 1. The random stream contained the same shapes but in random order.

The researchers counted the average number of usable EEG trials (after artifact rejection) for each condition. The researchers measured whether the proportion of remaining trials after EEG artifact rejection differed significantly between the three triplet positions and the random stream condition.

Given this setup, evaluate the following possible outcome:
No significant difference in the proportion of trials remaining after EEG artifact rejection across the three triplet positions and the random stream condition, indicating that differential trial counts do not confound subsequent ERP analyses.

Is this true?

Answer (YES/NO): YES